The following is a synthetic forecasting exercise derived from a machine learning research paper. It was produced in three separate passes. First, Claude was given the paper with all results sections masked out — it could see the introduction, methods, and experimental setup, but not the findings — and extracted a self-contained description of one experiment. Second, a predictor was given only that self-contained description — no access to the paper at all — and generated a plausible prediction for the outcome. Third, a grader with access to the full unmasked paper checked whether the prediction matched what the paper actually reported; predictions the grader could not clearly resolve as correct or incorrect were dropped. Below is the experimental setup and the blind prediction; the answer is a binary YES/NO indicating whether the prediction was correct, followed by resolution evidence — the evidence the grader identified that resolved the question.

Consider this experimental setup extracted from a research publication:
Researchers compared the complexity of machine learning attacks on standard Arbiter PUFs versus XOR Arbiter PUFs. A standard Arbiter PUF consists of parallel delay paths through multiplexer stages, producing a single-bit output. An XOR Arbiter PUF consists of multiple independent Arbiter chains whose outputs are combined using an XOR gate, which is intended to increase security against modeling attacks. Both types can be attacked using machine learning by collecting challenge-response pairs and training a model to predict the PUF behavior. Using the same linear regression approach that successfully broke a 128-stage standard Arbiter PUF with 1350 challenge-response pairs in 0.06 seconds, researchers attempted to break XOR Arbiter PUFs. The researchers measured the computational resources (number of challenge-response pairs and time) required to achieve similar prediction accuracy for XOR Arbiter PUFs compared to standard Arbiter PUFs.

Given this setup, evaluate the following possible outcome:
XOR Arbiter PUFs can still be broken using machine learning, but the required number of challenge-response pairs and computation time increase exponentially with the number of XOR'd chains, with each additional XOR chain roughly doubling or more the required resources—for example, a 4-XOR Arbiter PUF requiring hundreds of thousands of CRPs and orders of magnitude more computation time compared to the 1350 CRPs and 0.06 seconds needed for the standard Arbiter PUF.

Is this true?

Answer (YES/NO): NO